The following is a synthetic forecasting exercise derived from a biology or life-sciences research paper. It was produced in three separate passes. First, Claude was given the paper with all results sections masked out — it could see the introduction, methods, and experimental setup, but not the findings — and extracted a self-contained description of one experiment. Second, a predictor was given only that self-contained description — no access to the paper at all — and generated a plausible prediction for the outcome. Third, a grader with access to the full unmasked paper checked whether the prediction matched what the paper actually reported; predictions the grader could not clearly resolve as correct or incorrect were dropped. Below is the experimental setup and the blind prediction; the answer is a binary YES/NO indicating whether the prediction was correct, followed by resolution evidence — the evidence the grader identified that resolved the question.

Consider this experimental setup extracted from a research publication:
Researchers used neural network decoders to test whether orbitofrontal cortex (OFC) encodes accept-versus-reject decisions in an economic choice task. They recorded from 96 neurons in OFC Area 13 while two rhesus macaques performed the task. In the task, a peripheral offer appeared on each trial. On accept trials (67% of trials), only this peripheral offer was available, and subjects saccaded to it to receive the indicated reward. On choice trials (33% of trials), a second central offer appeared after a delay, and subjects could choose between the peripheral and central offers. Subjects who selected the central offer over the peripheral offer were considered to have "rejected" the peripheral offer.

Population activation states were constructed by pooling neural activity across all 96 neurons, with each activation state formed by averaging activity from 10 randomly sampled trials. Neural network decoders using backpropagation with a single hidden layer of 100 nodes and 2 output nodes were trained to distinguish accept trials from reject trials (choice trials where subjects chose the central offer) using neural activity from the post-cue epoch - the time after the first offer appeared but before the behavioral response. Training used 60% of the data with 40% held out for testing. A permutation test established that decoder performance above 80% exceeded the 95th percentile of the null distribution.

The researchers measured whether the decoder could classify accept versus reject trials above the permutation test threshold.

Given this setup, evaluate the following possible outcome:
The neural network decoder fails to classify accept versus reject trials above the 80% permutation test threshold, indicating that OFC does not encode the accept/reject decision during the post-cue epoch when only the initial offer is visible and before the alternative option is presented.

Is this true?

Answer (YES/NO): NO